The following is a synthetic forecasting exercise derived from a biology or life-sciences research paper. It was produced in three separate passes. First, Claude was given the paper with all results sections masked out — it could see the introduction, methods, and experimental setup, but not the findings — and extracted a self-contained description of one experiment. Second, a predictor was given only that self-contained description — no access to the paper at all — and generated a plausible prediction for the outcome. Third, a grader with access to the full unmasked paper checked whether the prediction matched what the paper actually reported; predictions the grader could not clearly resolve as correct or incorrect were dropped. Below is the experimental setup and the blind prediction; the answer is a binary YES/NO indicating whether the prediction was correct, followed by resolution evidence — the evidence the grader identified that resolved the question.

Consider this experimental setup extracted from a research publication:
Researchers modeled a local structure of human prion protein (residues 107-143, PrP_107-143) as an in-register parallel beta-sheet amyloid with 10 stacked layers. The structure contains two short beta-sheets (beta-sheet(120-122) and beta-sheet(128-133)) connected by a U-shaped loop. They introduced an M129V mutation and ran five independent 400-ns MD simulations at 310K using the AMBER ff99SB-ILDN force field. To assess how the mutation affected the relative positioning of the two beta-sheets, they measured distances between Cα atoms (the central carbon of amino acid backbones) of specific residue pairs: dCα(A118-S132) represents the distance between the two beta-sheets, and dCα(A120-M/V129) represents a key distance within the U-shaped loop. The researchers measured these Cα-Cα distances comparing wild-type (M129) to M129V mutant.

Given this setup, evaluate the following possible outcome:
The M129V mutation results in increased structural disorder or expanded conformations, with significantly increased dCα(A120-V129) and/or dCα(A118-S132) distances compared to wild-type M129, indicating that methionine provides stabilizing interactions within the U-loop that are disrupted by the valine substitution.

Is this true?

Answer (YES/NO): NO